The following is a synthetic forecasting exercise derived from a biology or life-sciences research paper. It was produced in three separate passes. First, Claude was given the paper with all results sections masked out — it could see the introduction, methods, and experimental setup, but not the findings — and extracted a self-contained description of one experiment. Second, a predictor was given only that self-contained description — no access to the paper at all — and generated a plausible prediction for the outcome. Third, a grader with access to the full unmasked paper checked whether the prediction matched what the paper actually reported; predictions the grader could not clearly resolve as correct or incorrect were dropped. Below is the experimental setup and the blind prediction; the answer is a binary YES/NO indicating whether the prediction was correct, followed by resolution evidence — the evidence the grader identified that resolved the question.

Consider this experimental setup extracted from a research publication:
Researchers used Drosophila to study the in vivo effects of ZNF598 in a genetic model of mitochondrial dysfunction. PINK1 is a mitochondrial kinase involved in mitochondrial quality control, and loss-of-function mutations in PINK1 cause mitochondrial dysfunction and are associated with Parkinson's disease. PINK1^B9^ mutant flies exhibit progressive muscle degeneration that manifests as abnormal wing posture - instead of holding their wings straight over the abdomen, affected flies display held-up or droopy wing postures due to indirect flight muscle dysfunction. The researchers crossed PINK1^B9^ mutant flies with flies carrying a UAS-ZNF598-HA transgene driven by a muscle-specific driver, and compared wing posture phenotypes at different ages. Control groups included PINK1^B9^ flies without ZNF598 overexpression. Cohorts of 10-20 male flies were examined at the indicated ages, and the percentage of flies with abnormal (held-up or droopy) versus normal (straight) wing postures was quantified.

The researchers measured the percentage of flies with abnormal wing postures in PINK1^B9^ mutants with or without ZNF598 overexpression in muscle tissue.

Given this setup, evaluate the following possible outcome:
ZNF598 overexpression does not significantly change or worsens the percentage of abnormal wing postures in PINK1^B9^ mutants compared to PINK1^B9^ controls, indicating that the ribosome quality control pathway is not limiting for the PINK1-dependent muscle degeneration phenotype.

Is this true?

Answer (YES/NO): NO